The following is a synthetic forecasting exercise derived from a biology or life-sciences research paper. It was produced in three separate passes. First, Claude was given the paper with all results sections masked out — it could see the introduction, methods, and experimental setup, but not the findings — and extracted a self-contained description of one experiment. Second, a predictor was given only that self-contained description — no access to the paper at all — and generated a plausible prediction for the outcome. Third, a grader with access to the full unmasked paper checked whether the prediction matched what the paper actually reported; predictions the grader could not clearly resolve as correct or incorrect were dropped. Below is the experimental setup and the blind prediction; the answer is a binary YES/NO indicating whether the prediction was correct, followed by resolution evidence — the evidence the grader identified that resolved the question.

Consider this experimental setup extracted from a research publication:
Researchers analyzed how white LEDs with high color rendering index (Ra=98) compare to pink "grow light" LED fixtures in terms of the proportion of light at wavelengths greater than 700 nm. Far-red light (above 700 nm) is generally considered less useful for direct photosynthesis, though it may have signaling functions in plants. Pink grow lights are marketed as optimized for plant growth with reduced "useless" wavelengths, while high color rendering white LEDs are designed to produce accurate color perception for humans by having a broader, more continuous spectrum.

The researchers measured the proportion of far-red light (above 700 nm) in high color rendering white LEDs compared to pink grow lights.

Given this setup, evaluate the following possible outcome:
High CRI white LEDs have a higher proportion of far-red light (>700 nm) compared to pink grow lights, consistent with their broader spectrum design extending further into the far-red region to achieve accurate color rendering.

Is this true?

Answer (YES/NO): NO